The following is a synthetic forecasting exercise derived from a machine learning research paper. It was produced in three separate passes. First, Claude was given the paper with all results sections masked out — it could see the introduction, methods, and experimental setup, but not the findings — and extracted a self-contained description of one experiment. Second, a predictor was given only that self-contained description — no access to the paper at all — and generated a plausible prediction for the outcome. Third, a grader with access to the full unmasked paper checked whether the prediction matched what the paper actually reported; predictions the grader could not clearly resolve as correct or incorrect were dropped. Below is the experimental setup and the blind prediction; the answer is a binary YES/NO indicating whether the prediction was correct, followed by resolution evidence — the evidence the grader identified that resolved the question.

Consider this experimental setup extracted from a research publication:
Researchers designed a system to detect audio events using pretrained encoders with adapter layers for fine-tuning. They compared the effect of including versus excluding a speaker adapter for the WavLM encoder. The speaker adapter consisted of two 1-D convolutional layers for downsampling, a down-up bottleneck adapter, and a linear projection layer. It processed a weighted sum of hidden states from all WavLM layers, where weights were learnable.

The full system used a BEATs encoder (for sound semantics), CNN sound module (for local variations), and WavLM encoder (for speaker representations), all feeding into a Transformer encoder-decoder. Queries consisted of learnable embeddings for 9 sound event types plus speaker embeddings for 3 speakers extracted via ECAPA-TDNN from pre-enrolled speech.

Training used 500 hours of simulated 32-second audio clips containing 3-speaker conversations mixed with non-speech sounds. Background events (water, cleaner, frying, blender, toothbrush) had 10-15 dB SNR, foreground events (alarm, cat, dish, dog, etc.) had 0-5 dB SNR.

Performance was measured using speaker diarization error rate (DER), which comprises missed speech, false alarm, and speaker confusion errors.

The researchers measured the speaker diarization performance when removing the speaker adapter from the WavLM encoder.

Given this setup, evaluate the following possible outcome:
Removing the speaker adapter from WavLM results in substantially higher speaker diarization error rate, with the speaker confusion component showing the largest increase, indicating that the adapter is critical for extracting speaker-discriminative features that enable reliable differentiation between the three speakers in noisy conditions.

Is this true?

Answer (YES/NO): NO